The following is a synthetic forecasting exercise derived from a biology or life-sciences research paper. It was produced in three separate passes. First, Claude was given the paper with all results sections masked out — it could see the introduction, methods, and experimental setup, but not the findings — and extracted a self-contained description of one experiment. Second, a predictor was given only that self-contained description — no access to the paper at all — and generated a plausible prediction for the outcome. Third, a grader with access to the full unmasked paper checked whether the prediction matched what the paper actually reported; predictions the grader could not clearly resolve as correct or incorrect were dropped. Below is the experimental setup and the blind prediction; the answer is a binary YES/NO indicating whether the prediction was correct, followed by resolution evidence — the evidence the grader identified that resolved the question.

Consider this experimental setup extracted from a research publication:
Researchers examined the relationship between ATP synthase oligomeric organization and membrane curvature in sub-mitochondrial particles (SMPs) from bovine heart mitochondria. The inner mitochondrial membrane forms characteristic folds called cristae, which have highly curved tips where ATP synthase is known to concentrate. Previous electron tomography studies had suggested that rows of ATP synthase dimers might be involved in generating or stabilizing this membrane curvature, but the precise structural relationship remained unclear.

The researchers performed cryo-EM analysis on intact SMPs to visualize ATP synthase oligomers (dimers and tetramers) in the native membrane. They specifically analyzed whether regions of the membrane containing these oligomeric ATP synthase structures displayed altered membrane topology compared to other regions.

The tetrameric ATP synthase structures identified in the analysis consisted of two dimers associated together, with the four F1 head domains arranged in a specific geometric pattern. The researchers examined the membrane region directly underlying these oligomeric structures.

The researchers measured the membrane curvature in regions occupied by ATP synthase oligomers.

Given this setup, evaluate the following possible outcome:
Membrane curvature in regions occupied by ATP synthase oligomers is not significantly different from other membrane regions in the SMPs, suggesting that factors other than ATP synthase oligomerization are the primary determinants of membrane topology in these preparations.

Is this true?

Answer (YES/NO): NO